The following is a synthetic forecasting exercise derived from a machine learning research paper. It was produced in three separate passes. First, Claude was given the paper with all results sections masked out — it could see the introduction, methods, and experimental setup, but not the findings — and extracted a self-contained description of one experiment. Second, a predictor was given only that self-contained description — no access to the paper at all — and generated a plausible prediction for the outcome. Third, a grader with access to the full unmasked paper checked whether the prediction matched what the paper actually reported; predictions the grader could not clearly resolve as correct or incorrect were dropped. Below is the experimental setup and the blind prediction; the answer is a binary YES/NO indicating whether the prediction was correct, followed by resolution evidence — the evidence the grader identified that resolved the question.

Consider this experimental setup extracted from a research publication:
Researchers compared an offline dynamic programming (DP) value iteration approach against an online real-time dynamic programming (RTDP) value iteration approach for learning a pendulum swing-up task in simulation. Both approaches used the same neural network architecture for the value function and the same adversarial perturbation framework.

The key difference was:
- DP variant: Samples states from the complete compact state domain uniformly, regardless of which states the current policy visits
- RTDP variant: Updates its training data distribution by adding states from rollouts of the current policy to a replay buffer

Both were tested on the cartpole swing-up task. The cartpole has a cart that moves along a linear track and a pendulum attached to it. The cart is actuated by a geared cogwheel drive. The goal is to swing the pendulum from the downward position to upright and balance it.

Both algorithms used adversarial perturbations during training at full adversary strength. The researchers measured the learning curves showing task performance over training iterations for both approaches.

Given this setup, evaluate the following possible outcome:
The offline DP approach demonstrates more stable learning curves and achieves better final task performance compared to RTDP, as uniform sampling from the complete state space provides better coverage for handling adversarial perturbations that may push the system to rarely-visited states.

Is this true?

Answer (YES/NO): YES